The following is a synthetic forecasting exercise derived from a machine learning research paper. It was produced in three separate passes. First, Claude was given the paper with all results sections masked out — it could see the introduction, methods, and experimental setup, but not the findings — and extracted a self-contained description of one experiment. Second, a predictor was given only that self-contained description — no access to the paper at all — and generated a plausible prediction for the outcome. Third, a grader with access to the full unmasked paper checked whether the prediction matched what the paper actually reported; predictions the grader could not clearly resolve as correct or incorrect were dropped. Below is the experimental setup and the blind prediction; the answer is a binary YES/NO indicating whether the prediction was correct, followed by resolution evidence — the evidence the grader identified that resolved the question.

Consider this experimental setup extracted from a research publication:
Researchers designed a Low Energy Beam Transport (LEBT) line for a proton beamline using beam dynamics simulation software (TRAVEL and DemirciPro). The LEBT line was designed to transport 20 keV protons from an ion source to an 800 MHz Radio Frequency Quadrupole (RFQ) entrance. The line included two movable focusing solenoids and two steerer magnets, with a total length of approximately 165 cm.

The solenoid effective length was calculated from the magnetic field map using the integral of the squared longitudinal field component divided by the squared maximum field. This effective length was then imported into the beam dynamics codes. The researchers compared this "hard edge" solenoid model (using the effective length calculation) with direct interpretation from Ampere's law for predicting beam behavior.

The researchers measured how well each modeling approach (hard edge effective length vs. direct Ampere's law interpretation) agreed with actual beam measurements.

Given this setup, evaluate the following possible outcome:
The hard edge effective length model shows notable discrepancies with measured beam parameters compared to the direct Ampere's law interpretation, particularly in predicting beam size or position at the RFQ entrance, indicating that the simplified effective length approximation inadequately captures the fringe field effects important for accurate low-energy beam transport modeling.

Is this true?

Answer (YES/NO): NO